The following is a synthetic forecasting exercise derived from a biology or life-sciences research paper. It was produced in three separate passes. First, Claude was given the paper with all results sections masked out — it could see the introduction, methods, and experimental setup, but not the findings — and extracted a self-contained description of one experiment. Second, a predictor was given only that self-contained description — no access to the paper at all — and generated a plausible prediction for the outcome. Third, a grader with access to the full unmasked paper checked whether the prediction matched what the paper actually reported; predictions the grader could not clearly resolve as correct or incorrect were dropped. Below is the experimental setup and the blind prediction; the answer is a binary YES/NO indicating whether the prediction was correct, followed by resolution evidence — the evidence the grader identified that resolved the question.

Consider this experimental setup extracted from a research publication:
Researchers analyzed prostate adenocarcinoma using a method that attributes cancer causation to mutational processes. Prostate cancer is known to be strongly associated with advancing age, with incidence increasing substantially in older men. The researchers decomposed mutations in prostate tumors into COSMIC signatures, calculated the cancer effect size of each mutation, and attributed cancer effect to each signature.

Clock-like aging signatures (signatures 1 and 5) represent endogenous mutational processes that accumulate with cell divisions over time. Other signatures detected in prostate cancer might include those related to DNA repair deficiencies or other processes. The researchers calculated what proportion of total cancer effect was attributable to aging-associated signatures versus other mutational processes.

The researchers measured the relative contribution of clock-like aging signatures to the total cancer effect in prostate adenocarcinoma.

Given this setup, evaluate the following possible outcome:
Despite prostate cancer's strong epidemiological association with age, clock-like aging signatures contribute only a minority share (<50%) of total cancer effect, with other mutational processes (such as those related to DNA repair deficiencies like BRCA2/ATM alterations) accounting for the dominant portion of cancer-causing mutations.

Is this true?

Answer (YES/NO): NO